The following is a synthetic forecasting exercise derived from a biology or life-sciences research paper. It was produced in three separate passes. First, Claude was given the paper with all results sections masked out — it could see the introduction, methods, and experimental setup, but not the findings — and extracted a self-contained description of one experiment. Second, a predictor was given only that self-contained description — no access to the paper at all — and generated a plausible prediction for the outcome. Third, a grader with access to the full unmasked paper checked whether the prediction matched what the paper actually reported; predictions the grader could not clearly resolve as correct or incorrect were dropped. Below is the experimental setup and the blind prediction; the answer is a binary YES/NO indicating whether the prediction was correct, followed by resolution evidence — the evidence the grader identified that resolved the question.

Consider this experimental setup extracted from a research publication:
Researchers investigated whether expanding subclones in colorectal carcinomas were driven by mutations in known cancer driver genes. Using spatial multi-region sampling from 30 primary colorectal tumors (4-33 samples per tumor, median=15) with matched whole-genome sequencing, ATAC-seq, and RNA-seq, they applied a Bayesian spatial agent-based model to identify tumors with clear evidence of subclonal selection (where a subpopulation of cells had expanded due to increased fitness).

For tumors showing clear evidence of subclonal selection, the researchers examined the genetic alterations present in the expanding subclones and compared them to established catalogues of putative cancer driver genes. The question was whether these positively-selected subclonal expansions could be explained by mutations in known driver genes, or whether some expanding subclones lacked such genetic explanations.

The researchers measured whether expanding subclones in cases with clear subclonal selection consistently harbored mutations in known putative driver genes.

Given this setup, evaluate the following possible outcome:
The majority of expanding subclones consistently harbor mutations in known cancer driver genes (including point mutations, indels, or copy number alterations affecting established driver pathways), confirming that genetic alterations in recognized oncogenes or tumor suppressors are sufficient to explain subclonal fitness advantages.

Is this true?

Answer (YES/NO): NO